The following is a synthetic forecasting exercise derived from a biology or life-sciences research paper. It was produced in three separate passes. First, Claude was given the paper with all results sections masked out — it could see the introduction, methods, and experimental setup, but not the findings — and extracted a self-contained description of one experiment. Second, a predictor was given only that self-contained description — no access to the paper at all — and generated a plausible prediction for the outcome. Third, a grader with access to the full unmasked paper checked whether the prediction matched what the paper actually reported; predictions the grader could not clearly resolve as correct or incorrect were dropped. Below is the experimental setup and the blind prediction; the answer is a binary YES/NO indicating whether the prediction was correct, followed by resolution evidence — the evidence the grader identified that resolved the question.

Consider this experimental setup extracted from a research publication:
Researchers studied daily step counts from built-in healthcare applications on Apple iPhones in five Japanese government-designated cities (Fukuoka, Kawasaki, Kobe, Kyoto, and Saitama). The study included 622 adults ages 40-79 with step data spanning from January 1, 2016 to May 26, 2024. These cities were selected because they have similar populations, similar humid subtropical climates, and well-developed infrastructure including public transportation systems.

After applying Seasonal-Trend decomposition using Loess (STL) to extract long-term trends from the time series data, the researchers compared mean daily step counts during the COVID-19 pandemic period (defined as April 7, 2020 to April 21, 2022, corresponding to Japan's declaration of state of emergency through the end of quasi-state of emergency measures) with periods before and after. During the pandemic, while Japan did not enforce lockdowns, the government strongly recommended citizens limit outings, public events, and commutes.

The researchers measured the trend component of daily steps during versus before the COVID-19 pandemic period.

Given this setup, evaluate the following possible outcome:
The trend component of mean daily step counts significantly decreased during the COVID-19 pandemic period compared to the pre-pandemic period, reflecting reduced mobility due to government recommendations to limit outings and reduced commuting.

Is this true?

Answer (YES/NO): YES